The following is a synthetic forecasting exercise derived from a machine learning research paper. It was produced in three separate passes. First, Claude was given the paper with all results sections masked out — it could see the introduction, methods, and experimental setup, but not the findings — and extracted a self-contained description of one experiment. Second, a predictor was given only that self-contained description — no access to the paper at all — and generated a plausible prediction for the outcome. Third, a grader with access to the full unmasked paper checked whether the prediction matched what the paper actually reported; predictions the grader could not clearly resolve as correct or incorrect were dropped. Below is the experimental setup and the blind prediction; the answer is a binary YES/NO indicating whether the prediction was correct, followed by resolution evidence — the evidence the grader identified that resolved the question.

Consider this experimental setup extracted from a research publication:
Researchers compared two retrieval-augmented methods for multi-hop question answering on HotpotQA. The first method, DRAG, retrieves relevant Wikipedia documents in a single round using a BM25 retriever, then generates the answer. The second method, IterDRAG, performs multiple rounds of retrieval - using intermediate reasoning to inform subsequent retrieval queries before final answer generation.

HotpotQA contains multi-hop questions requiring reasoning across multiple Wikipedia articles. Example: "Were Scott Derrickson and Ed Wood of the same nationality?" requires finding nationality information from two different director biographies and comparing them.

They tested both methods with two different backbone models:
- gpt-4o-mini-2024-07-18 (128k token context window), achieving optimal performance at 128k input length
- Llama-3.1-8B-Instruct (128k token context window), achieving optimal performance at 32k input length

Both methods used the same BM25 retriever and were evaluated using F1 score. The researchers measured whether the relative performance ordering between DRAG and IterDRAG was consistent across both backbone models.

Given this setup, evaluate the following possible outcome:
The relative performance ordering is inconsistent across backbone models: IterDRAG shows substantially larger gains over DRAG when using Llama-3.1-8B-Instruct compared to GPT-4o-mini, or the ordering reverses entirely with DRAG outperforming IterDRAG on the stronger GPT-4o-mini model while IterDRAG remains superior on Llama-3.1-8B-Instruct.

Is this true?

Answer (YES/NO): YES